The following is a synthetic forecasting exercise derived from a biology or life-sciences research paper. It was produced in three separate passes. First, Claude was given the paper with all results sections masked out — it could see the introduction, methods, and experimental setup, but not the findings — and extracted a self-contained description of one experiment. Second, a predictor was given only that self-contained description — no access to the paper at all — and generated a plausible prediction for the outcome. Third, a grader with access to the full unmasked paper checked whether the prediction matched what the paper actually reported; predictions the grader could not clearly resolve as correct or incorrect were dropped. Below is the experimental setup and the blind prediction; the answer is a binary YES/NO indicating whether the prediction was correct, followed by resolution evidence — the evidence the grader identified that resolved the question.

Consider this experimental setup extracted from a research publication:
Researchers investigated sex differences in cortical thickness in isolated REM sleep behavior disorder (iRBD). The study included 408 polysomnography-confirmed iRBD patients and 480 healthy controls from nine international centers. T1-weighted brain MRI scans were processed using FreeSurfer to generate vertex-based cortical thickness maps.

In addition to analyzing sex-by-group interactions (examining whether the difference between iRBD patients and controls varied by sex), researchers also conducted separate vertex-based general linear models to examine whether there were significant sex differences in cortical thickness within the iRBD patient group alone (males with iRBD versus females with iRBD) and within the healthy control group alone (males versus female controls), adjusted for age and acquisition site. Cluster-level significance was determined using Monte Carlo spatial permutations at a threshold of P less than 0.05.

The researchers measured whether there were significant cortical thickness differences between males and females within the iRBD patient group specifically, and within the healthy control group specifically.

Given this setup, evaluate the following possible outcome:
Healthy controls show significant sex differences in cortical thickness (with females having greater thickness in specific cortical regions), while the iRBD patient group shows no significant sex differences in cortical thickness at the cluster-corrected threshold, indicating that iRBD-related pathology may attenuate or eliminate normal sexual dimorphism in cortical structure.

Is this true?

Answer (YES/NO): NO